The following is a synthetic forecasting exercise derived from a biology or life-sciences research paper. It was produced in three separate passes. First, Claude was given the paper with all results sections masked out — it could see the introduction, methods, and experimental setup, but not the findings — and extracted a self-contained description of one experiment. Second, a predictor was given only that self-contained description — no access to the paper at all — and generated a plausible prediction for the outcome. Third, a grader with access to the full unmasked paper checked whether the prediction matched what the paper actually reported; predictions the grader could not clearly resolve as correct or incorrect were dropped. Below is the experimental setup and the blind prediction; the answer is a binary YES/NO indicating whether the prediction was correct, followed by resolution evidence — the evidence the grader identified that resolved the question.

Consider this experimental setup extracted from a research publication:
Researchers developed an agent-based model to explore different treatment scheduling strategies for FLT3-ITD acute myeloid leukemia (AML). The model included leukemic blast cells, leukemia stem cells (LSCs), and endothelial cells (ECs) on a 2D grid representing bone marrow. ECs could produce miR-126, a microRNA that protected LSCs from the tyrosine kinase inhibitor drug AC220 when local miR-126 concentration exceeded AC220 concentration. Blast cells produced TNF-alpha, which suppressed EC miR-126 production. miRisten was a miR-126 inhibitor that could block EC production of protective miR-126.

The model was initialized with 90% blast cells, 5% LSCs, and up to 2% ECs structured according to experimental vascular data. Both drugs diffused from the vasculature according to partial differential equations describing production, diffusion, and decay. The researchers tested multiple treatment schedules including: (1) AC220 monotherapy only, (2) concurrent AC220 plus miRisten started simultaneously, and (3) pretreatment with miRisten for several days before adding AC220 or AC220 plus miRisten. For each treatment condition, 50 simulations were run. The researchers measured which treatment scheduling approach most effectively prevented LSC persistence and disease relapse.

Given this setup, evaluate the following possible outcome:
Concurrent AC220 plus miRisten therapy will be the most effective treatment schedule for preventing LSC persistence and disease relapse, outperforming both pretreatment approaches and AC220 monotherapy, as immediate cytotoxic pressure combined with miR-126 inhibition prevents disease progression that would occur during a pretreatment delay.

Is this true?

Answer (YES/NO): NO